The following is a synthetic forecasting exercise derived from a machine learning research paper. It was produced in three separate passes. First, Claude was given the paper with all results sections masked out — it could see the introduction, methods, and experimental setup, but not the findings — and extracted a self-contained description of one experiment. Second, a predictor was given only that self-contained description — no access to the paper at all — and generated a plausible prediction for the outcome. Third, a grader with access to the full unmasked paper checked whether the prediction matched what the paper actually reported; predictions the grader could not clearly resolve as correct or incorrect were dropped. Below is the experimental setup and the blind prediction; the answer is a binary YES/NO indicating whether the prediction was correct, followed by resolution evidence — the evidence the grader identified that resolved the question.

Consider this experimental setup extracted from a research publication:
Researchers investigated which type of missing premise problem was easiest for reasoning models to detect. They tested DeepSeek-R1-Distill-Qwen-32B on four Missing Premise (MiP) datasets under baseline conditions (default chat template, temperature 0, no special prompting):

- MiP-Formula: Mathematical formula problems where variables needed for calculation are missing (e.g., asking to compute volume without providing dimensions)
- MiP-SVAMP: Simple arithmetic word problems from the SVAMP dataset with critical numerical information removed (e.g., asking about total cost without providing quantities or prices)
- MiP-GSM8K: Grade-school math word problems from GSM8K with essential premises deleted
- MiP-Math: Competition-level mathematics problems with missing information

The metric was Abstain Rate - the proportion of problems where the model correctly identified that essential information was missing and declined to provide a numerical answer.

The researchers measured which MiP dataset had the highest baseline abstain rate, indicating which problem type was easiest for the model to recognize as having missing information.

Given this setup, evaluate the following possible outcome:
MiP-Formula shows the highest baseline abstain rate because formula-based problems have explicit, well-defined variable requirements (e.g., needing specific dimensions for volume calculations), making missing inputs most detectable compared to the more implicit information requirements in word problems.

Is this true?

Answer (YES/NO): NO